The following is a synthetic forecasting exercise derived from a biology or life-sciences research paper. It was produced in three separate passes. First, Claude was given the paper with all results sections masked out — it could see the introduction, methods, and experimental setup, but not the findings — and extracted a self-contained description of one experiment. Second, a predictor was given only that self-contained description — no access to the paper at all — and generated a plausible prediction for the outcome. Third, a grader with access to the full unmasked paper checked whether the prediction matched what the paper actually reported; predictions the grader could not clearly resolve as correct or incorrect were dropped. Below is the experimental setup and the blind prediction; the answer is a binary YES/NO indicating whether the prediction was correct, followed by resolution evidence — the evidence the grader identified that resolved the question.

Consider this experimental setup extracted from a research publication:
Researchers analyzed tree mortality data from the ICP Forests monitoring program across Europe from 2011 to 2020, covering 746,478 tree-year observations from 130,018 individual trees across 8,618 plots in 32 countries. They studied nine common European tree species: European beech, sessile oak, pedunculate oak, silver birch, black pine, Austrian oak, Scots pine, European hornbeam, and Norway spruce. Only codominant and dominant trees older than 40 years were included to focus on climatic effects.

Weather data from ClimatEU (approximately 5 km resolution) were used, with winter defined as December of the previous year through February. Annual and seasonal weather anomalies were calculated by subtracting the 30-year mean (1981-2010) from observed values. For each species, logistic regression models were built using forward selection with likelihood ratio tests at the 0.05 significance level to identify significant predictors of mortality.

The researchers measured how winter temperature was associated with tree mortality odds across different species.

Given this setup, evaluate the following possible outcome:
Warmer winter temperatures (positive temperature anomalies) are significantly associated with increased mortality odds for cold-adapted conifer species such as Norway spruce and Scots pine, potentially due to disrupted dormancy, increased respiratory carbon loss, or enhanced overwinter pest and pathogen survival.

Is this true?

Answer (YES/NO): NO